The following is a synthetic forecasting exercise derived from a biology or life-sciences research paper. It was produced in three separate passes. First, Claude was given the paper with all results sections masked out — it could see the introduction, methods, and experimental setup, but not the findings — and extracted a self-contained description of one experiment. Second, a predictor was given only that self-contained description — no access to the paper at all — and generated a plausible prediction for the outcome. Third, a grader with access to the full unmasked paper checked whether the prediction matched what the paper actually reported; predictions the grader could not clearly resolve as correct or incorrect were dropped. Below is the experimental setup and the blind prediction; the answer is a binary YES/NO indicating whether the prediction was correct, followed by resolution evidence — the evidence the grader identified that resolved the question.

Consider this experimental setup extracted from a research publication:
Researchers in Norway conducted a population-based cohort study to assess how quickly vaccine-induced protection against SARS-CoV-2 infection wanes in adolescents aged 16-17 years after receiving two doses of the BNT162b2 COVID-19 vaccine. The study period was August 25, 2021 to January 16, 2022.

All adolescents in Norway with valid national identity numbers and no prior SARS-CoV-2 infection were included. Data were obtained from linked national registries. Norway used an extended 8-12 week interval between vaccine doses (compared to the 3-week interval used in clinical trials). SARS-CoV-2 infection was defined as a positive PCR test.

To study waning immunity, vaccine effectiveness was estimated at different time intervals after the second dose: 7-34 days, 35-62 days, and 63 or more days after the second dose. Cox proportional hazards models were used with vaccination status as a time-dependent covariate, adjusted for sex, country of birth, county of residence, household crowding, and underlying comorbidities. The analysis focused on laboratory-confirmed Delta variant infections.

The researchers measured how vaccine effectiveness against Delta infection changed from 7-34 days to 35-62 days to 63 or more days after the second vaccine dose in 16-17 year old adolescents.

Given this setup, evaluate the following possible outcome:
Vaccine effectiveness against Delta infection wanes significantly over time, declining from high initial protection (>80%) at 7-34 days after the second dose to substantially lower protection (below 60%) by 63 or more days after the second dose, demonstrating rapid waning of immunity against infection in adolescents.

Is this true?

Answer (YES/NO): NO